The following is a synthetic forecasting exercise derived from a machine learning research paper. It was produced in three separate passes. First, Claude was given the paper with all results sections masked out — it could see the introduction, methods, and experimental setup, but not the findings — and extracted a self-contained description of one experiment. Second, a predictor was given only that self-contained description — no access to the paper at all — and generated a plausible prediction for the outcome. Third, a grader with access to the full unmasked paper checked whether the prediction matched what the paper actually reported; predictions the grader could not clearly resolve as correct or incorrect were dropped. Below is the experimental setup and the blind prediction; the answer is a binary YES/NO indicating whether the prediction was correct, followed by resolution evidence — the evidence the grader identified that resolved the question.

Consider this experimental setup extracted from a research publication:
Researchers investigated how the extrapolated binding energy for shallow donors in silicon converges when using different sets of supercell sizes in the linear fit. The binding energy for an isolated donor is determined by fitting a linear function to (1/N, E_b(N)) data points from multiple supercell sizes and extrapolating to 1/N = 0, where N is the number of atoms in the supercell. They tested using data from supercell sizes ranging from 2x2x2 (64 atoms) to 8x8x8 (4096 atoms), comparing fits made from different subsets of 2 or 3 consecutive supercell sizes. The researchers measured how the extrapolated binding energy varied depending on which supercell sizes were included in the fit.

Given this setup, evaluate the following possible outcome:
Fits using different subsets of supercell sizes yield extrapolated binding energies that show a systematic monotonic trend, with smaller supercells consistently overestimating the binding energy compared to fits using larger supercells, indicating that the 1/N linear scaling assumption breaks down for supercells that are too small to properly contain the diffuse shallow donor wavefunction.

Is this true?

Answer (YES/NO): NO